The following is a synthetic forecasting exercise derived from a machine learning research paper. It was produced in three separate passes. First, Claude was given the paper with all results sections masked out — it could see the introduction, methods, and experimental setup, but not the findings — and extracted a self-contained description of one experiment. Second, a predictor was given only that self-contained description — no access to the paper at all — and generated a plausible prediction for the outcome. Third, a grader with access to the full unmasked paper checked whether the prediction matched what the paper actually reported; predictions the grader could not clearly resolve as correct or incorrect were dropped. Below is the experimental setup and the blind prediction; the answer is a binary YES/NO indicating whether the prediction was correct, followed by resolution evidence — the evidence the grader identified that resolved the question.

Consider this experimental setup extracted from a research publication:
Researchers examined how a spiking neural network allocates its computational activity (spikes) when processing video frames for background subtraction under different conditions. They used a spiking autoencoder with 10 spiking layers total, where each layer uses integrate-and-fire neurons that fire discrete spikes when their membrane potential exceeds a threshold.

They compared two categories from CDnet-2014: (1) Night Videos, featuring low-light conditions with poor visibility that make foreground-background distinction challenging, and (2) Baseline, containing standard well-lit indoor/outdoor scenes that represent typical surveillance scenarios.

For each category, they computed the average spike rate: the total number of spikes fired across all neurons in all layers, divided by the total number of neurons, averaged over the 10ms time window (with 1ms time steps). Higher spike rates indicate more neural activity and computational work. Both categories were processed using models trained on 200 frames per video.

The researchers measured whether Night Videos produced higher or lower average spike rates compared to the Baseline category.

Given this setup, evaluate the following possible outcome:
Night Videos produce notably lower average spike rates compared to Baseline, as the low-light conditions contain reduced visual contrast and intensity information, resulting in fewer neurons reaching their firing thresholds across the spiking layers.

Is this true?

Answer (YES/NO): NO